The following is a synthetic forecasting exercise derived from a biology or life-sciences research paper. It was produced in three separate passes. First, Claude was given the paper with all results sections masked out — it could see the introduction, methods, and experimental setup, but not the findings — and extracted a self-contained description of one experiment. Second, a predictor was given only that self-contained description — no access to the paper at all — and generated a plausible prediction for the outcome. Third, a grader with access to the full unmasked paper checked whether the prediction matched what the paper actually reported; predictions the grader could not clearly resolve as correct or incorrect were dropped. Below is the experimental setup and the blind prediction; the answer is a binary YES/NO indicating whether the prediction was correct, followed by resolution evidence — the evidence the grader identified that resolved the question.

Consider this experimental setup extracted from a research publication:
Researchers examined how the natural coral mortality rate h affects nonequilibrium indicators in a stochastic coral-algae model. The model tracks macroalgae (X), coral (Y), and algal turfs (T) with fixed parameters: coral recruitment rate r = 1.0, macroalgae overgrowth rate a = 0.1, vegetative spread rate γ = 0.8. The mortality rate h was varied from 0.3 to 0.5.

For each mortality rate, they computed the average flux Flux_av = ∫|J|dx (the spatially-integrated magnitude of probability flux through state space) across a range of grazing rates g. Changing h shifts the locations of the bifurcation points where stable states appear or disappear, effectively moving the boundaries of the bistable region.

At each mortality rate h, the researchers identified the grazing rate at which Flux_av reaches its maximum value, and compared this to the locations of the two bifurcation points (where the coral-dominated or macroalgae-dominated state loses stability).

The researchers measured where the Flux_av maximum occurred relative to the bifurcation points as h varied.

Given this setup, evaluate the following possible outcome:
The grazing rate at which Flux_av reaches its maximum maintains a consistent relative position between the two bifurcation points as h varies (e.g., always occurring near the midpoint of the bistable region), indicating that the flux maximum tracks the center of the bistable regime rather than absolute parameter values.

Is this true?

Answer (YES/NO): YES